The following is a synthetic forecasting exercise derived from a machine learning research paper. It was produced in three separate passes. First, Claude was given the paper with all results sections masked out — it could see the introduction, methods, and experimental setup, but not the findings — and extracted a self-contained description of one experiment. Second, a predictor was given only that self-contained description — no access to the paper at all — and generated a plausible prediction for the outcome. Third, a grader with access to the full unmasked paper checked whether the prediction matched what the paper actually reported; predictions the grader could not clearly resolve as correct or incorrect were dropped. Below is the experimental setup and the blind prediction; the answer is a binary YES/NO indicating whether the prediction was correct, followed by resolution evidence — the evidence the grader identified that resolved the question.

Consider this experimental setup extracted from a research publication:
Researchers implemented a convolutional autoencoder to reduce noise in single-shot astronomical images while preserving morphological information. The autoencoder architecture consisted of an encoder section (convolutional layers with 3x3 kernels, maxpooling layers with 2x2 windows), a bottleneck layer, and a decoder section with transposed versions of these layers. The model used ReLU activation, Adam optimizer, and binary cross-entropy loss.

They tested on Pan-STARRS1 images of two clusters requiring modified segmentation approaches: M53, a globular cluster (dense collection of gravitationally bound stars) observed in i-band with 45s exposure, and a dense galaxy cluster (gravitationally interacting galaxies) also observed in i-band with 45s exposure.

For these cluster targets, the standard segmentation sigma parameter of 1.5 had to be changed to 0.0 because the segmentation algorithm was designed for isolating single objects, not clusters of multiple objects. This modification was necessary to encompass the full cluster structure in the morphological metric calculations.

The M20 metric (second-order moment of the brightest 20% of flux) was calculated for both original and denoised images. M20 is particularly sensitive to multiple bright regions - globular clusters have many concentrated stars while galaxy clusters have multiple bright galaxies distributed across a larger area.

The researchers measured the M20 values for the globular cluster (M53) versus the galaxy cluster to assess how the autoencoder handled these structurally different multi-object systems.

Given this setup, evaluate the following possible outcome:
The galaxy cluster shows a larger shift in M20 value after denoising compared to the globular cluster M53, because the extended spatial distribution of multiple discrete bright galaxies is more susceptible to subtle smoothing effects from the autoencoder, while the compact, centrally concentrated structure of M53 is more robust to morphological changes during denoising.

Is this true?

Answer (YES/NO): YES